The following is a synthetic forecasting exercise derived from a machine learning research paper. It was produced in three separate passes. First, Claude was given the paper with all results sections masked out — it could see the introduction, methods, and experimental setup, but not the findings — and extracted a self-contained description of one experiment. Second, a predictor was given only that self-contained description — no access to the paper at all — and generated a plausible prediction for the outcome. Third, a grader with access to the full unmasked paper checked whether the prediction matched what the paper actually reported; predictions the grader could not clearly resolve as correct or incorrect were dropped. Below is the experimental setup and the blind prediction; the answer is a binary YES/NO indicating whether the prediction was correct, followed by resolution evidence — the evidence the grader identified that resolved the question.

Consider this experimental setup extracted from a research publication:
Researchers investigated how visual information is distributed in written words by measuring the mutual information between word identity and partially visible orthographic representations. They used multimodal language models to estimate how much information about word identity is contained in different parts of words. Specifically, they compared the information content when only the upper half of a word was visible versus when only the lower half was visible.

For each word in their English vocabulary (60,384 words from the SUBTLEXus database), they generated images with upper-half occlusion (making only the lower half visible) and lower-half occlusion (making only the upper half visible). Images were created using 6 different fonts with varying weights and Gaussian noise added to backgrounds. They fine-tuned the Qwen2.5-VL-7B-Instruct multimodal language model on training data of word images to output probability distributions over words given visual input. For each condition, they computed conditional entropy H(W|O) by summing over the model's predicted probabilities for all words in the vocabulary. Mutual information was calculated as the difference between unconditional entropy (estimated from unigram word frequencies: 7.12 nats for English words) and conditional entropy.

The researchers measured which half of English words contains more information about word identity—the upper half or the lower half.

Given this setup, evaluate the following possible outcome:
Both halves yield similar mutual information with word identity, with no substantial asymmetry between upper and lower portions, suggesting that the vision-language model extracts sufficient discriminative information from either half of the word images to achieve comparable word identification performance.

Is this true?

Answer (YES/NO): NO